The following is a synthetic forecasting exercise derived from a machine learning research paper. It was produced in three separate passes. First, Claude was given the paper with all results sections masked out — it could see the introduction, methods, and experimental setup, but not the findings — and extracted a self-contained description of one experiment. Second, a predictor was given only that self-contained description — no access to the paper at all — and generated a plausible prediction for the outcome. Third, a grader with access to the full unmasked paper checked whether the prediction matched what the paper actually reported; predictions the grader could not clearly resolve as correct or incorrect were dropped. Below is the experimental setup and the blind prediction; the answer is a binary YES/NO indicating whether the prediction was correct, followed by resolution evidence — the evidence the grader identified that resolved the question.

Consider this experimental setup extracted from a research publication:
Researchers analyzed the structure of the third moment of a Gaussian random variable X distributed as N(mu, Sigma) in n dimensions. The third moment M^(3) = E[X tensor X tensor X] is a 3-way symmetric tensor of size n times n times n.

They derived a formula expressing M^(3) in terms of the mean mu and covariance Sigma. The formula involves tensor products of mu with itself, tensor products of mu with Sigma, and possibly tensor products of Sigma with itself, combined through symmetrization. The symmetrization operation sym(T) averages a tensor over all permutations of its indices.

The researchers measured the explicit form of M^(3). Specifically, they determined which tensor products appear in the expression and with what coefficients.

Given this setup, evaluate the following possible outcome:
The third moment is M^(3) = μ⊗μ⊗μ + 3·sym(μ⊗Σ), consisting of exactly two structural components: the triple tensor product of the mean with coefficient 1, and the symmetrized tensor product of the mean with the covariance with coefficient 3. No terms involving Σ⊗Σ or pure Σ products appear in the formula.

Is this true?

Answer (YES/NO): YES